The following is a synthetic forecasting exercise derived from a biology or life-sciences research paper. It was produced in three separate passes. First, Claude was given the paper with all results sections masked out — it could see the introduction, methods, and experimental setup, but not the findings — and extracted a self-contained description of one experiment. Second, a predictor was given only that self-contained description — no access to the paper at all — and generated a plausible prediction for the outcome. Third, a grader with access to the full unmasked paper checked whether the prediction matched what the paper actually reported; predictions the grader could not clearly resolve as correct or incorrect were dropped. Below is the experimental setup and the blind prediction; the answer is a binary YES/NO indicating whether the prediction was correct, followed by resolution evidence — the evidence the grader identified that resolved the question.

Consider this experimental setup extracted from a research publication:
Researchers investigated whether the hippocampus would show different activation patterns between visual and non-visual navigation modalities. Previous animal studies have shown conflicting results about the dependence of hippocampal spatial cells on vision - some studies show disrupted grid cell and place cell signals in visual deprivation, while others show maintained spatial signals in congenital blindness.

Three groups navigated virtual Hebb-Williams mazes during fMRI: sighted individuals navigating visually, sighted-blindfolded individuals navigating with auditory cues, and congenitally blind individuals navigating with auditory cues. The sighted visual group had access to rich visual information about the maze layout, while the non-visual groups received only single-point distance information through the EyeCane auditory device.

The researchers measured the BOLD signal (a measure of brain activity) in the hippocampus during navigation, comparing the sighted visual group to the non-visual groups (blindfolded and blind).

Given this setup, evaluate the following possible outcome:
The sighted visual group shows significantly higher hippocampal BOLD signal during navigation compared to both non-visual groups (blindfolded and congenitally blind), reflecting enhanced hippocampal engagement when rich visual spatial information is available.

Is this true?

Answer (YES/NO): NO